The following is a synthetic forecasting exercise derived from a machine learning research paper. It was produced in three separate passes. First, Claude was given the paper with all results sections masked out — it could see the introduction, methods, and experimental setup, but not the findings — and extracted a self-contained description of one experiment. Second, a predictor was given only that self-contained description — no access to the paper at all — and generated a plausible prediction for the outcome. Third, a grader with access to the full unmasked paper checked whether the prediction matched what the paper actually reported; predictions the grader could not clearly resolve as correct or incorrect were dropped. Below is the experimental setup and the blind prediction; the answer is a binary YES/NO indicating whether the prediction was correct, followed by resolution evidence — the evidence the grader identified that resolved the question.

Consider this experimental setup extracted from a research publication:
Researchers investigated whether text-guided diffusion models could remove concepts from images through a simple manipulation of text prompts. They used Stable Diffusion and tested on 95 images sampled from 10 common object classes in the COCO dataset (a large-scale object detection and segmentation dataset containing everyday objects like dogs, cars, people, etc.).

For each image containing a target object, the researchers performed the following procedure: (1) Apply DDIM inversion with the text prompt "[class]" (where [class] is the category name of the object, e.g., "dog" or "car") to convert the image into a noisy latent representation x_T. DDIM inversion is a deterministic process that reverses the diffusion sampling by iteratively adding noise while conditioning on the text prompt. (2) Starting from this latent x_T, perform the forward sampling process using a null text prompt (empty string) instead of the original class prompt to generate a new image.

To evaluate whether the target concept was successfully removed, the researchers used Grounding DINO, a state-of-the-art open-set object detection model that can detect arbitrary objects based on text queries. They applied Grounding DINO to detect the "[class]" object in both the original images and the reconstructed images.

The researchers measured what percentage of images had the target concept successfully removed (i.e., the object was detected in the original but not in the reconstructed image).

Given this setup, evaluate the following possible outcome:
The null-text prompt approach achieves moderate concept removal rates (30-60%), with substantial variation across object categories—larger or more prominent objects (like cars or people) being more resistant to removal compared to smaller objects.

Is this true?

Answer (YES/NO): NO